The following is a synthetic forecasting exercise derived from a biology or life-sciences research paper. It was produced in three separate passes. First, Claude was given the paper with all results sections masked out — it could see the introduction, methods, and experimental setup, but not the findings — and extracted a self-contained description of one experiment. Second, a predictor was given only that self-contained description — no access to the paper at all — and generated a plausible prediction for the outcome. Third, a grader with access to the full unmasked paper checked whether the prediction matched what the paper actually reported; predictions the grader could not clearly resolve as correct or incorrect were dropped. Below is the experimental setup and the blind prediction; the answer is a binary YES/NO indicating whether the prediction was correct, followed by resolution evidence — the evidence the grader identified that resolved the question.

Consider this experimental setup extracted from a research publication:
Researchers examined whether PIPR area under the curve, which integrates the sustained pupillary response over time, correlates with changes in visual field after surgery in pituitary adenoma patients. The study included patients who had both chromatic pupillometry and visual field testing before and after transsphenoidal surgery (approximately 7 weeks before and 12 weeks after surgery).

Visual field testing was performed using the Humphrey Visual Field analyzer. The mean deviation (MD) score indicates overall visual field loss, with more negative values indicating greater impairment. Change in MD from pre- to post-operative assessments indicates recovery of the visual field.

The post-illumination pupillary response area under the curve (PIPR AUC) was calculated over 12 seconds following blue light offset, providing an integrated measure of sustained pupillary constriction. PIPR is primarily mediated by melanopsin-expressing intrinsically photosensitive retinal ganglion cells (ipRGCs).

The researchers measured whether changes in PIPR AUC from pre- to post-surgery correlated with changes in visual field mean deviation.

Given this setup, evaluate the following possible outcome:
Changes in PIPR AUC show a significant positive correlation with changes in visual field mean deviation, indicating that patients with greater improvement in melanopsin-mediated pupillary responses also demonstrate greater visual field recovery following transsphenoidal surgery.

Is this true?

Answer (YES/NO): NO